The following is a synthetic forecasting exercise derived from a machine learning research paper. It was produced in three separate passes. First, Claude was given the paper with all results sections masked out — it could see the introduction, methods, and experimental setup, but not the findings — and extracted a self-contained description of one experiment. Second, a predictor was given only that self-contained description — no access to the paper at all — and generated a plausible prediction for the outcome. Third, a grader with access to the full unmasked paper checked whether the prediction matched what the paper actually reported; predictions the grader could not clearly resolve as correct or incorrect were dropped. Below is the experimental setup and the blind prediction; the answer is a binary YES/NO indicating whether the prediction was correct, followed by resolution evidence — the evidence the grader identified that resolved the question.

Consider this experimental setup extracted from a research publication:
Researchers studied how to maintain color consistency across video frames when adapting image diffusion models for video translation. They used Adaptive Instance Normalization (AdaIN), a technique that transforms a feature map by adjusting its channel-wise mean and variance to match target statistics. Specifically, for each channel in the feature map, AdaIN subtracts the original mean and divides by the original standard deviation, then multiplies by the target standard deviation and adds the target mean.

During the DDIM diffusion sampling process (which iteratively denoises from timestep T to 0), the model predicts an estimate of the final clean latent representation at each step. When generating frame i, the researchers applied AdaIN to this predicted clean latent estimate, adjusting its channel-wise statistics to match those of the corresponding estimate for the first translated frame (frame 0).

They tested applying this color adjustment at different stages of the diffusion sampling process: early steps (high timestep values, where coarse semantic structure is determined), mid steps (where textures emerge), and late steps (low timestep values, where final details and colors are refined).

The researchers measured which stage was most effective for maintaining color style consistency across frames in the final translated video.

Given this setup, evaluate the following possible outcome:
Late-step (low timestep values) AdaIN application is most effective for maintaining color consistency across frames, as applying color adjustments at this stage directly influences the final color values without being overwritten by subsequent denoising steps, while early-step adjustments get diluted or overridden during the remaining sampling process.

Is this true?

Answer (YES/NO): YES